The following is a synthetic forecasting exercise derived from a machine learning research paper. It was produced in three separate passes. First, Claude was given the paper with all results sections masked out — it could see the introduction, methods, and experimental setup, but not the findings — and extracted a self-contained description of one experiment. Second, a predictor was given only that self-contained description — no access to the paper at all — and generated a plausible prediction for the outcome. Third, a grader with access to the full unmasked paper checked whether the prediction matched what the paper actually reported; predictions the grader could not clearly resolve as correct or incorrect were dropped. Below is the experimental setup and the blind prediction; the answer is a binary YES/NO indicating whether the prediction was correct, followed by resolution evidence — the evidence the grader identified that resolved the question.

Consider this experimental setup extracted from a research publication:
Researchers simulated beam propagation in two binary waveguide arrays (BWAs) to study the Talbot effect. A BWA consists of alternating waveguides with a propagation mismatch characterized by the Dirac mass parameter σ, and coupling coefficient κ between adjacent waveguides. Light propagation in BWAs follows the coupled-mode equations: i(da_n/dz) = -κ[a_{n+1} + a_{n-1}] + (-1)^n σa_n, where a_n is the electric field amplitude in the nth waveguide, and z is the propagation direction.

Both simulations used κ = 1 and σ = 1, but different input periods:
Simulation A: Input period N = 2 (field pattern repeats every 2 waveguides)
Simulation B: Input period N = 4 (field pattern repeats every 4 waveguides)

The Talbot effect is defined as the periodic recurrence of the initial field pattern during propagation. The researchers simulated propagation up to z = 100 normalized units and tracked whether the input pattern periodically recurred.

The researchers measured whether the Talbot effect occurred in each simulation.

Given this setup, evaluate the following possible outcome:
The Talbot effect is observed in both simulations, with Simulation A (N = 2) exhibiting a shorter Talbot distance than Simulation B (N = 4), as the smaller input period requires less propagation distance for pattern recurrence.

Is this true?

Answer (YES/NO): NO